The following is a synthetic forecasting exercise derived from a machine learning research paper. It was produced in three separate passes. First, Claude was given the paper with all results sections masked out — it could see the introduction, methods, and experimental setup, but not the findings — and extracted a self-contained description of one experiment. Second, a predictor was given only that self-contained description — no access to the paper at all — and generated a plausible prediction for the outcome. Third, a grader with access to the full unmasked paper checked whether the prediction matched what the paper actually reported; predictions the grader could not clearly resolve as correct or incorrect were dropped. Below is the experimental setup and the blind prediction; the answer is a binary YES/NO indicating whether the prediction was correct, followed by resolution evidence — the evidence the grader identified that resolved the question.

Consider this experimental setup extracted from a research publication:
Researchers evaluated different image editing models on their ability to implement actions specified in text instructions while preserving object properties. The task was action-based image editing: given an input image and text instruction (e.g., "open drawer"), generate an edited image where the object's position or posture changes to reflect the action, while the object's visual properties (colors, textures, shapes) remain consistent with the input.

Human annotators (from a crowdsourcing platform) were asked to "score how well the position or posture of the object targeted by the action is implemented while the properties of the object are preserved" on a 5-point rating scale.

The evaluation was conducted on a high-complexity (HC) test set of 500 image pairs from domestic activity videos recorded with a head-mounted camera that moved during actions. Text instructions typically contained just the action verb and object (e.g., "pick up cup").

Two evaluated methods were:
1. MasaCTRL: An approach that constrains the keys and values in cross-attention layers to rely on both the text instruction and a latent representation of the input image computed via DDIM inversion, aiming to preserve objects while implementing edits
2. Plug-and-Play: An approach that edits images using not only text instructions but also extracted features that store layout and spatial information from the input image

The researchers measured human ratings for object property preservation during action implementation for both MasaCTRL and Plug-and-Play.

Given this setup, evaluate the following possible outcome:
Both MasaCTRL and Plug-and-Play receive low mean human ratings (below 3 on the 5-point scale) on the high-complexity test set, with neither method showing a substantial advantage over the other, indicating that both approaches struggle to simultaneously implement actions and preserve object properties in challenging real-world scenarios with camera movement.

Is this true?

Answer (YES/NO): NO